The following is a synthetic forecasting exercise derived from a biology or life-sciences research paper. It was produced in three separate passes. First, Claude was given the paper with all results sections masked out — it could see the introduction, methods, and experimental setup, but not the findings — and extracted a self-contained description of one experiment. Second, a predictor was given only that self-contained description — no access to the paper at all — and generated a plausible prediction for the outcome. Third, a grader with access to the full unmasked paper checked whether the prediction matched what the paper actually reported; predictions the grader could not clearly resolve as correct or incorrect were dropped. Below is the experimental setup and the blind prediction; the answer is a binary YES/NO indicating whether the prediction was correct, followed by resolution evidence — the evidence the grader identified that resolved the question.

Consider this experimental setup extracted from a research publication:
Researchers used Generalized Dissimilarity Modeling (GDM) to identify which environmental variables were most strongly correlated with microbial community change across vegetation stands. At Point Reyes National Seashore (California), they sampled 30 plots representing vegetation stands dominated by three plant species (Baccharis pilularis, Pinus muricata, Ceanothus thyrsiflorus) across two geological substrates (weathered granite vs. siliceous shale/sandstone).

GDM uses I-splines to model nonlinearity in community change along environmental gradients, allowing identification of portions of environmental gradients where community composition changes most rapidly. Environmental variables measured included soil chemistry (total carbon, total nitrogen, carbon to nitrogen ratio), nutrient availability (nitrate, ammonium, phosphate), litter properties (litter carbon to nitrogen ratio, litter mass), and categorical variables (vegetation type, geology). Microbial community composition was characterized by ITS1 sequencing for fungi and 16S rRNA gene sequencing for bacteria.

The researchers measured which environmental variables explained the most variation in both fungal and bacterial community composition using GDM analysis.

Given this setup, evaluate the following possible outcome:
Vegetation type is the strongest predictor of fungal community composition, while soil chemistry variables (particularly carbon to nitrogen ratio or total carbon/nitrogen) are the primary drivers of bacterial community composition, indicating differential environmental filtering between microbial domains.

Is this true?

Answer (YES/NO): NO